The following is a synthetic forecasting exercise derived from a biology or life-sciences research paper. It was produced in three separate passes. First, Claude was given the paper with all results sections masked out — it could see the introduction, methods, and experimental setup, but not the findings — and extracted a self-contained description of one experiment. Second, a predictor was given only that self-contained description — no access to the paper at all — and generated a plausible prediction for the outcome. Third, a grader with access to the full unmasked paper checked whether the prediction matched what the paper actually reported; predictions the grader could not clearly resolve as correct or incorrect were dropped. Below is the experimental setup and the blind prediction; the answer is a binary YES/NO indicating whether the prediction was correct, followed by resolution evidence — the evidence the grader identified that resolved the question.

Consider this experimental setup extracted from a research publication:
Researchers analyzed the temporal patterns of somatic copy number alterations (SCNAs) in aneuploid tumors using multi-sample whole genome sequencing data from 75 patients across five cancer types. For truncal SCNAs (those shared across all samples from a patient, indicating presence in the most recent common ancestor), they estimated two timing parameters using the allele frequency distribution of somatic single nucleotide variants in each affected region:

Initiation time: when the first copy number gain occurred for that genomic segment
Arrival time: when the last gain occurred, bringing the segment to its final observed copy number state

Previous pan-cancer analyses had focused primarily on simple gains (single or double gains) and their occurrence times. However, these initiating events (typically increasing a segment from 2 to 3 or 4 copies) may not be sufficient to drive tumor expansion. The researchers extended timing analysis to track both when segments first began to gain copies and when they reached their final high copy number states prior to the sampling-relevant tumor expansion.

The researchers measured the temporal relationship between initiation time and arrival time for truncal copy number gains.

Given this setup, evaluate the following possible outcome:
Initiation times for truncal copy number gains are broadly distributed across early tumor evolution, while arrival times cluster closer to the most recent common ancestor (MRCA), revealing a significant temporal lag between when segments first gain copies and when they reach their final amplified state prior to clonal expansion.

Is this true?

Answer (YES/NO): YES